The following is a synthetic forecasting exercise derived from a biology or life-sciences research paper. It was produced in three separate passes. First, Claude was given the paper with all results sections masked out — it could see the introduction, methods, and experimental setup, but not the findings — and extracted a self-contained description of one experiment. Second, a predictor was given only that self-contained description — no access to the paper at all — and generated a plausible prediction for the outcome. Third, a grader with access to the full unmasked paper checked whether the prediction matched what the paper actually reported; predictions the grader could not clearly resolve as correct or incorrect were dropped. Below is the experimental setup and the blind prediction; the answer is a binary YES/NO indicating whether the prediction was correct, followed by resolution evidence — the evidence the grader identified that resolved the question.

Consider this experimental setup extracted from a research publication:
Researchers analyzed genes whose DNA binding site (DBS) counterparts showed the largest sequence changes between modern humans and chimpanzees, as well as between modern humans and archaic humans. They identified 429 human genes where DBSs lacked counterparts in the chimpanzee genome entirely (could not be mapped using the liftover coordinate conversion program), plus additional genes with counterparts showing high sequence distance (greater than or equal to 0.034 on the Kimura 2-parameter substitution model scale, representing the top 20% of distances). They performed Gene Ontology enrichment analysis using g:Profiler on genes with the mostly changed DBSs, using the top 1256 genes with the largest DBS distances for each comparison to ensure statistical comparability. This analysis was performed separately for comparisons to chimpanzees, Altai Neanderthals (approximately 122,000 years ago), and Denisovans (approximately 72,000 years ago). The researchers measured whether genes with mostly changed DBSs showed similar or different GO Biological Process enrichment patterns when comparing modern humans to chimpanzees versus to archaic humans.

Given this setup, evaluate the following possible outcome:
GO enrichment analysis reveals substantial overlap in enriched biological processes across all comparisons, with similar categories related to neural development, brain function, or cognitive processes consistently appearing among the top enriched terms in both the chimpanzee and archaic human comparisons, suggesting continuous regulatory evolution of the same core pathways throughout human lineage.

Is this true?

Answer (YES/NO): NO